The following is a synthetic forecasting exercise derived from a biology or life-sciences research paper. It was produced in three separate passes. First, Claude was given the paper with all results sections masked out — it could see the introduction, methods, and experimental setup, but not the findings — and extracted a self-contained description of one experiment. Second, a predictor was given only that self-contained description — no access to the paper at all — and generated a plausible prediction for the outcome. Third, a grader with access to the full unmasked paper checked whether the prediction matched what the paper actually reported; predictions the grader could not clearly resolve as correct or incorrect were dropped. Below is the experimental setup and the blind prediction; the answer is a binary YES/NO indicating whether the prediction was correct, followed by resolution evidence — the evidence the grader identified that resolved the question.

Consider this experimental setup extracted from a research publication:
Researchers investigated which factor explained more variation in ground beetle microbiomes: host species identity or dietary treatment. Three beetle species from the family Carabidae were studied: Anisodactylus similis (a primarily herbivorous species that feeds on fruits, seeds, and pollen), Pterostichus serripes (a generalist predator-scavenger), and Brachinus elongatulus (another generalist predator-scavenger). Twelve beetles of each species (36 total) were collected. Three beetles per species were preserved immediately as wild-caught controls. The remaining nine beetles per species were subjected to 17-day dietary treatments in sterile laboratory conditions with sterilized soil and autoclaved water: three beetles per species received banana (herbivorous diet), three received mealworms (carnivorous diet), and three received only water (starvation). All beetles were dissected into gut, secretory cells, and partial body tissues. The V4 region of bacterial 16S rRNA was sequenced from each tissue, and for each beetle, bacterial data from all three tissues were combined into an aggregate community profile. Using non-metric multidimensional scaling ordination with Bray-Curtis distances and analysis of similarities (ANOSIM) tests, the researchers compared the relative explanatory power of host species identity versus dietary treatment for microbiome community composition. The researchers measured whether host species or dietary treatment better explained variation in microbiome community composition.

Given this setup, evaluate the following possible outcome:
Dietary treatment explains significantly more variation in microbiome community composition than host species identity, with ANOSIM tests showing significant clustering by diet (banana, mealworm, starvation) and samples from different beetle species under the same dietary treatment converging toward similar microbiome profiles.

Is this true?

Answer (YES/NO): NO